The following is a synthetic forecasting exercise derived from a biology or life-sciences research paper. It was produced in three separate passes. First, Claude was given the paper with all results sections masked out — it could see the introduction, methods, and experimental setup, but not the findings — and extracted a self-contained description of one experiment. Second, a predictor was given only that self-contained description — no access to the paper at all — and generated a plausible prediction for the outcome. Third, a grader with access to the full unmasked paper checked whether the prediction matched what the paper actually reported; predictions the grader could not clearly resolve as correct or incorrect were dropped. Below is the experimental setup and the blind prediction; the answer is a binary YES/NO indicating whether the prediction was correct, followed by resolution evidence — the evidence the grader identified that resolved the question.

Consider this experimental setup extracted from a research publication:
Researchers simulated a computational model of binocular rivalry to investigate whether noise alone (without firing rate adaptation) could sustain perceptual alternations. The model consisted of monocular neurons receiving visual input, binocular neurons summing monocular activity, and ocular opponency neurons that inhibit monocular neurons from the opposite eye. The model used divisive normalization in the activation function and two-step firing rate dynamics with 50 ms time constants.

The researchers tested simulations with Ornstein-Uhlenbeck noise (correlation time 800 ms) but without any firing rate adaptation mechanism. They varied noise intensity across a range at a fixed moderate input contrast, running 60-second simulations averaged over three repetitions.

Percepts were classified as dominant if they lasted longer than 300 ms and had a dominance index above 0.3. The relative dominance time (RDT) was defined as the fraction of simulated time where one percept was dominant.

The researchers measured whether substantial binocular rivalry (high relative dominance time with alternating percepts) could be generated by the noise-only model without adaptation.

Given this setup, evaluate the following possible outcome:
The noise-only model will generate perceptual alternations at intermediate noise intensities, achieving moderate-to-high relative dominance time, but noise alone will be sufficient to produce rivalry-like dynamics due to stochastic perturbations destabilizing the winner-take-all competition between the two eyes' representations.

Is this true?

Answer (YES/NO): YES